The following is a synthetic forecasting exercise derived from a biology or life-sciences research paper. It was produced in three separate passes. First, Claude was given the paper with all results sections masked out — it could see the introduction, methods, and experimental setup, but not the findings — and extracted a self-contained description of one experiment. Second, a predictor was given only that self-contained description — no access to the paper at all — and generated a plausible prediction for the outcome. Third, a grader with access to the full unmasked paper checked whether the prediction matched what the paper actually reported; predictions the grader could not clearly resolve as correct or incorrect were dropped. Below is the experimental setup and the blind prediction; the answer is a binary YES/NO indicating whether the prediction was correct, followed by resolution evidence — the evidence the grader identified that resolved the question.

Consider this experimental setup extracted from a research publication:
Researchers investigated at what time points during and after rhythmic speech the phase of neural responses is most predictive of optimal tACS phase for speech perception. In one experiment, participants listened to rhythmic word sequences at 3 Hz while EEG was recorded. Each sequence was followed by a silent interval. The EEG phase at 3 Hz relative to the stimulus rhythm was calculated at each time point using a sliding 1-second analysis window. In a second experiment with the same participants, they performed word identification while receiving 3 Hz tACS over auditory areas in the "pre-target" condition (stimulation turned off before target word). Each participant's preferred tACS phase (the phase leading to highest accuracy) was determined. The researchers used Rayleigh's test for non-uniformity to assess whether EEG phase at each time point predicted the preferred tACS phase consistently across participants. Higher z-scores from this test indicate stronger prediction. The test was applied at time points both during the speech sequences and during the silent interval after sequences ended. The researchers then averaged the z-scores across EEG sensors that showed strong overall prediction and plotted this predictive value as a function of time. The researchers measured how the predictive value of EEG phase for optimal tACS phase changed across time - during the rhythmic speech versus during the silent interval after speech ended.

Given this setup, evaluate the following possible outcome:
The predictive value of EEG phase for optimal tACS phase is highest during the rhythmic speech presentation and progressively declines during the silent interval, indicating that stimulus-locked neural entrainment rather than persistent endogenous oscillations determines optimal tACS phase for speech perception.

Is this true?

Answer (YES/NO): YES